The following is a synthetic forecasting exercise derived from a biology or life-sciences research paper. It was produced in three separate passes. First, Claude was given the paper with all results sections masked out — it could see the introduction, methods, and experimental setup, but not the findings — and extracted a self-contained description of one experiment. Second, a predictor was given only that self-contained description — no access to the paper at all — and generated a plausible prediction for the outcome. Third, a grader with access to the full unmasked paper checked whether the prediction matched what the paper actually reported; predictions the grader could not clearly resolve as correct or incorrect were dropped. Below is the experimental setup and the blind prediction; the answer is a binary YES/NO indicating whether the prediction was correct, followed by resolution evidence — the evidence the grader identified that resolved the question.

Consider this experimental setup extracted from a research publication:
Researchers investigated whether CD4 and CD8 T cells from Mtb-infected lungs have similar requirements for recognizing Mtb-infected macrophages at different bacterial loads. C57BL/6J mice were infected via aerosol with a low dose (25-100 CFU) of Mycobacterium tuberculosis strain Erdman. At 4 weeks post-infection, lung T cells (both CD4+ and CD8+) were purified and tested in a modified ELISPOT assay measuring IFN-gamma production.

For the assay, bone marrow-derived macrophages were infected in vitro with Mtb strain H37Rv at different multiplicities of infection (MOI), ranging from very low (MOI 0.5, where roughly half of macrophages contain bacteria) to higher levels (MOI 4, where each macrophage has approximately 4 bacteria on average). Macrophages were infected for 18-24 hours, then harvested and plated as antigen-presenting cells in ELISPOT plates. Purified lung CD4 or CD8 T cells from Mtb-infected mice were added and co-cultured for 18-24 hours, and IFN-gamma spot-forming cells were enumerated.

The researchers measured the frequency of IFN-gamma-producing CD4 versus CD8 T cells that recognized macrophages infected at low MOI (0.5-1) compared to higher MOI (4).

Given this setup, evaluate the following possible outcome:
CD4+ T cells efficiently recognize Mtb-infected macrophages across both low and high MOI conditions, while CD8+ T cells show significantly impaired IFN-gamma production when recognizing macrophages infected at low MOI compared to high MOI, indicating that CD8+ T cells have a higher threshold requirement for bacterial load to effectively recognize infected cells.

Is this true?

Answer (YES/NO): YES